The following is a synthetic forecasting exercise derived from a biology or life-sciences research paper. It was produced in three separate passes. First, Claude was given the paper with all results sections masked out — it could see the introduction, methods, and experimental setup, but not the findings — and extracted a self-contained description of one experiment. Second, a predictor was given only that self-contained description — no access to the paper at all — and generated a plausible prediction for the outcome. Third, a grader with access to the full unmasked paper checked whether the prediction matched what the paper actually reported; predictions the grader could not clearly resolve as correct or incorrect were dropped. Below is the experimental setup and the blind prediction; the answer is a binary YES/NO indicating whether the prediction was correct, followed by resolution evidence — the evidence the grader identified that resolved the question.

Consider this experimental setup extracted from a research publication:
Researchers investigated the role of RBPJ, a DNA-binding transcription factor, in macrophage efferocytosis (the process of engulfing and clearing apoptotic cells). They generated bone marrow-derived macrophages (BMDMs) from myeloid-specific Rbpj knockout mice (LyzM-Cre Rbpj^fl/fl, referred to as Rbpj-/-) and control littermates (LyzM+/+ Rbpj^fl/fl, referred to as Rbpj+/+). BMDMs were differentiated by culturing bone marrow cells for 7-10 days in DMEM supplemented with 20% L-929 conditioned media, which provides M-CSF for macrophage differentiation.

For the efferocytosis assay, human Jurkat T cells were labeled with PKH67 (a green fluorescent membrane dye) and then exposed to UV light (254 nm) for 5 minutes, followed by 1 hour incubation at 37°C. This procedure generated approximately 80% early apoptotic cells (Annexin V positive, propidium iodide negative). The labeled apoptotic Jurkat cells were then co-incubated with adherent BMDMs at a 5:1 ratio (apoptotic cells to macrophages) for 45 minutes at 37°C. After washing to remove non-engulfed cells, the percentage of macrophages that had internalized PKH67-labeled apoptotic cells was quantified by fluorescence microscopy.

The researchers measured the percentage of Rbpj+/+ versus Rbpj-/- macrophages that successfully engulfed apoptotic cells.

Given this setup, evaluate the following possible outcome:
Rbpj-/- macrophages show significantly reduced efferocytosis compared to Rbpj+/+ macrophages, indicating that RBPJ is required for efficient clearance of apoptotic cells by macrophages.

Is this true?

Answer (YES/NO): YES